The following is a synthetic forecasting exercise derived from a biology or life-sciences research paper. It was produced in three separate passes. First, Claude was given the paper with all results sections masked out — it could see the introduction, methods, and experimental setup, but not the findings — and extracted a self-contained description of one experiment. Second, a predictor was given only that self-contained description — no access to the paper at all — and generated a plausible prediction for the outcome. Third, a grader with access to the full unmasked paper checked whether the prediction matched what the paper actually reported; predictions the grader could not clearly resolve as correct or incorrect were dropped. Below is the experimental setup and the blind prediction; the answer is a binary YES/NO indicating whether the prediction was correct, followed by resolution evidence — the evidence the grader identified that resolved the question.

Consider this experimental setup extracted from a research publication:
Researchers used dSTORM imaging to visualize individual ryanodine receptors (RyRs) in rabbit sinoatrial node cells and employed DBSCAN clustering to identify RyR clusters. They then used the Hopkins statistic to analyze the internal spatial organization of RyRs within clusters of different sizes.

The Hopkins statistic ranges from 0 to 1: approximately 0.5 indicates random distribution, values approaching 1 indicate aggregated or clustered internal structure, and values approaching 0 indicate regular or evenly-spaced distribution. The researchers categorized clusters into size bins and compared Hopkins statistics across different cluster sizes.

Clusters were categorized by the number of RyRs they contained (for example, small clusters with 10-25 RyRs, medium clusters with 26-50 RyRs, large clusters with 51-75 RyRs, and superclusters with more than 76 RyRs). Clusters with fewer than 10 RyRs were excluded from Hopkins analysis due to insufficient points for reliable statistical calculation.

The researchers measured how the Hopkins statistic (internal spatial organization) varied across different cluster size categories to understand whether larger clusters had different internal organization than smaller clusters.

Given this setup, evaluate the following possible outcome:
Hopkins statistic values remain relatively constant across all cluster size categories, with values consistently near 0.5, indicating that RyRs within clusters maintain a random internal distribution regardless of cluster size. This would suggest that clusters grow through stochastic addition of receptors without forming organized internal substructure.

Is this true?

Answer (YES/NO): NO